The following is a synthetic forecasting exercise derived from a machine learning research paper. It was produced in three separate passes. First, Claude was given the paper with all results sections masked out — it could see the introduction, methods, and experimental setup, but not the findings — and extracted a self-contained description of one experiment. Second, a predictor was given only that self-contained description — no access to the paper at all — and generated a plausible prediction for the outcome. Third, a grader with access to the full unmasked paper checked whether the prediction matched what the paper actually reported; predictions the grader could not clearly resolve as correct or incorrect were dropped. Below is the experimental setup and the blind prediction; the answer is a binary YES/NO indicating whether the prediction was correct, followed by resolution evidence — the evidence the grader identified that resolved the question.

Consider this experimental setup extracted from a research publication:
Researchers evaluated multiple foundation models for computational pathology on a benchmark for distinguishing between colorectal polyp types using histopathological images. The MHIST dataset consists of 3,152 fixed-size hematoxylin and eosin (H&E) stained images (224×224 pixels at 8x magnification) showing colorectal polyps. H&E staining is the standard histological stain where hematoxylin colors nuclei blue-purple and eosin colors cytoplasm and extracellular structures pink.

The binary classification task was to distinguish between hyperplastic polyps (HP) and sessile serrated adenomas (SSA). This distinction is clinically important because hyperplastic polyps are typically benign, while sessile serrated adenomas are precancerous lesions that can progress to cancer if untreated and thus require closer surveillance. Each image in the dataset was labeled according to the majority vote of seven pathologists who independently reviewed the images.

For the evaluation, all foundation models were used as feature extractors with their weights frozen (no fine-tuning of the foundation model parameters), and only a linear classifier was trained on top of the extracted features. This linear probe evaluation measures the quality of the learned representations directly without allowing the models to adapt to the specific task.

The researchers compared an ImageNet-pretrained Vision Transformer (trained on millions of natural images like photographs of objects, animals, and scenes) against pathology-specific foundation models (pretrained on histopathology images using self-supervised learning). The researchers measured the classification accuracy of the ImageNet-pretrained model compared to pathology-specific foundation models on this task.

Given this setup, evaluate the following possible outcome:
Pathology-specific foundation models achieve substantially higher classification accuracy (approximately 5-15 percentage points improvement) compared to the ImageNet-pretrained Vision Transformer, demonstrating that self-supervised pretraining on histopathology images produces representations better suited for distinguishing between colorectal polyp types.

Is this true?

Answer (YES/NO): NO